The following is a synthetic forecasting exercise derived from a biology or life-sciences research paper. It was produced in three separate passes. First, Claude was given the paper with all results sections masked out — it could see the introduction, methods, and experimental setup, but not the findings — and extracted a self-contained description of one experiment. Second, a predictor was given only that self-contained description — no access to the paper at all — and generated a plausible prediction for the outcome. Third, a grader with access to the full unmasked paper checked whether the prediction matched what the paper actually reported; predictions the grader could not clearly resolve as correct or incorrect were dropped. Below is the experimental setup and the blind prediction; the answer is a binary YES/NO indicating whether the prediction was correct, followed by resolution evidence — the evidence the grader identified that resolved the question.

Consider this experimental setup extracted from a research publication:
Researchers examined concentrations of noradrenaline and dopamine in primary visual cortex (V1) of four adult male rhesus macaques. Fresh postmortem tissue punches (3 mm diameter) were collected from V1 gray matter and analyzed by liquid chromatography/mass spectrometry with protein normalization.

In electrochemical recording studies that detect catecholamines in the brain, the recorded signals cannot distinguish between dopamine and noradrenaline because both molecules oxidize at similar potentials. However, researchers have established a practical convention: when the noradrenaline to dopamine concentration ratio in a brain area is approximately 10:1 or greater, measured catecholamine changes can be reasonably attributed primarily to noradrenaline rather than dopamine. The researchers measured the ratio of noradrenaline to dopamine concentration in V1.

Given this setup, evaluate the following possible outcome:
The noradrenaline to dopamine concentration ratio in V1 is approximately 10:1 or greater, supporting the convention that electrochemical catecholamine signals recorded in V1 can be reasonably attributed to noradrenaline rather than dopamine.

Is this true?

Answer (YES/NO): YES